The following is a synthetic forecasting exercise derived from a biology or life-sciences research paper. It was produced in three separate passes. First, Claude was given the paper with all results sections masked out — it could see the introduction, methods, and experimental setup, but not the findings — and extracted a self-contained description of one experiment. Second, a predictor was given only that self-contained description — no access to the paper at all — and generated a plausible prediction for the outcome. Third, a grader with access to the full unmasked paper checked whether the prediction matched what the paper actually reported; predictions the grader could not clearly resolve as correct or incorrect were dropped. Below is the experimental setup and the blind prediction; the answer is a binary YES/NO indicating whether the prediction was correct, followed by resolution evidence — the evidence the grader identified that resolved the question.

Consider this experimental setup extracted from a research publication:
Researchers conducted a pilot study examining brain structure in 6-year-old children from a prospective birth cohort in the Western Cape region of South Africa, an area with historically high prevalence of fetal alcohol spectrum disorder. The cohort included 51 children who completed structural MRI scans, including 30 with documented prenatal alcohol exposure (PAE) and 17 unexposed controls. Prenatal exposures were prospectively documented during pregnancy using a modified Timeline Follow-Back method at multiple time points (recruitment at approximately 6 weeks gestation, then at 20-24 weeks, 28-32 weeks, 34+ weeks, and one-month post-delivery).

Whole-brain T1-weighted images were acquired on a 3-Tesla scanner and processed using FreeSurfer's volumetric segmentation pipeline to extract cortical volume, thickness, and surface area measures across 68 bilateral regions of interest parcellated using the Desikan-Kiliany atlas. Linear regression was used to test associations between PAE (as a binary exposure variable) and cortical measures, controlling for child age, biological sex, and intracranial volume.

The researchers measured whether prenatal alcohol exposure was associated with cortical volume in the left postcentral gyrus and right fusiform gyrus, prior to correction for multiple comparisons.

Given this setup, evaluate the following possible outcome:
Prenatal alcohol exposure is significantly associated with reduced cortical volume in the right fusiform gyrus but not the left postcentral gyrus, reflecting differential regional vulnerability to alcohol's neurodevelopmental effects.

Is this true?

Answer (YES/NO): NO